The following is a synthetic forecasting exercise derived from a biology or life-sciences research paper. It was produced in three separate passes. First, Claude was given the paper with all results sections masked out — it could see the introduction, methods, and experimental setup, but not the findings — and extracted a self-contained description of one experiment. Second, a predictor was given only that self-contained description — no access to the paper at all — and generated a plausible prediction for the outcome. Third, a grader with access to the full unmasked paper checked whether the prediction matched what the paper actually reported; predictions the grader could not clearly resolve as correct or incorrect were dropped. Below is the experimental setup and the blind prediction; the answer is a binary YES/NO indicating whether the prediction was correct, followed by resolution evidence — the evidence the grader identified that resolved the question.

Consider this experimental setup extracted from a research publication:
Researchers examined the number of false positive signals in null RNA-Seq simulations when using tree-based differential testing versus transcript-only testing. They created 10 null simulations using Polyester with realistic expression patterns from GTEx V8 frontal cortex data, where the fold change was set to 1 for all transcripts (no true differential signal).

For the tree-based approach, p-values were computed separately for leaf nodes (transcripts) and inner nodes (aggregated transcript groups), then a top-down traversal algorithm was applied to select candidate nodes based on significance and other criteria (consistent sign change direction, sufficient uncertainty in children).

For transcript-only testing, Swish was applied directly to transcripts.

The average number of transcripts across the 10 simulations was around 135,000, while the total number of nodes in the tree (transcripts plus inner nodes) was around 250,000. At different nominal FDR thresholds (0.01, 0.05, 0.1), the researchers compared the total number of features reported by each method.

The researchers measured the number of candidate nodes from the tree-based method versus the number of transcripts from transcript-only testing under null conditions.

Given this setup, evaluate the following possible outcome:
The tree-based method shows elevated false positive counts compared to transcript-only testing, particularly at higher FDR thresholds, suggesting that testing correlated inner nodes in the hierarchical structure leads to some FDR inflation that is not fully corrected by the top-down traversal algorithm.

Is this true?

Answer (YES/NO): NO